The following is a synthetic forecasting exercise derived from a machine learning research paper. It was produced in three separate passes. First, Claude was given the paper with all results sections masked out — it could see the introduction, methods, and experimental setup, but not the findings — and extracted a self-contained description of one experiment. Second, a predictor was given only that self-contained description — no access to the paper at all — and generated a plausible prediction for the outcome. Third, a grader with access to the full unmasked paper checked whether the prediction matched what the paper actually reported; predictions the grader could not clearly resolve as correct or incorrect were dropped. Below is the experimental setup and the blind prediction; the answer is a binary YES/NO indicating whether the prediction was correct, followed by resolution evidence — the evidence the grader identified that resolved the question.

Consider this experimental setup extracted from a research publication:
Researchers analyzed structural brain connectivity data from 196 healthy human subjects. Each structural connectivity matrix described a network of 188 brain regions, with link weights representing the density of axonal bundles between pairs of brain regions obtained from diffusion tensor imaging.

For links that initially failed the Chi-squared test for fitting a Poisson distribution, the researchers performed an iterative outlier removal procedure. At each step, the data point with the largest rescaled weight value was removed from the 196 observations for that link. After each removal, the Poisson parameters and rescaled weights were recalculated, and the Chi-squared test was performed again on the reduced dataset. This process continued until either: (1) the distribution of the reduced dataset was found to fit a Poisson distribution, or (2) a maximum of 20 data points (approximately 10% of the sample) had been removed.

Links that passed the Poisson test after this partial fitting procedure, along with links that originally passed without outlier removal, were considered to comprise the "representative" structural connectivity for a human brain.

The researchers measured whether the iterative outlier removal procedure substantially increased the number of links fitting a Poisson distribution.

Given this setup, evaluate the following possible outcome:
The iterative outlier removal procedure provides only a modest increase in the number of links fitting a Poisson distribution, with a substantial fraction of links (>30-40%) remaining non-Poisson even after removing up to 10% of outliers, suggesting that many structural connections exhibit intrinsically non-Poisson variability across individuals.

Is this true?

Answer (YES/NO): NO